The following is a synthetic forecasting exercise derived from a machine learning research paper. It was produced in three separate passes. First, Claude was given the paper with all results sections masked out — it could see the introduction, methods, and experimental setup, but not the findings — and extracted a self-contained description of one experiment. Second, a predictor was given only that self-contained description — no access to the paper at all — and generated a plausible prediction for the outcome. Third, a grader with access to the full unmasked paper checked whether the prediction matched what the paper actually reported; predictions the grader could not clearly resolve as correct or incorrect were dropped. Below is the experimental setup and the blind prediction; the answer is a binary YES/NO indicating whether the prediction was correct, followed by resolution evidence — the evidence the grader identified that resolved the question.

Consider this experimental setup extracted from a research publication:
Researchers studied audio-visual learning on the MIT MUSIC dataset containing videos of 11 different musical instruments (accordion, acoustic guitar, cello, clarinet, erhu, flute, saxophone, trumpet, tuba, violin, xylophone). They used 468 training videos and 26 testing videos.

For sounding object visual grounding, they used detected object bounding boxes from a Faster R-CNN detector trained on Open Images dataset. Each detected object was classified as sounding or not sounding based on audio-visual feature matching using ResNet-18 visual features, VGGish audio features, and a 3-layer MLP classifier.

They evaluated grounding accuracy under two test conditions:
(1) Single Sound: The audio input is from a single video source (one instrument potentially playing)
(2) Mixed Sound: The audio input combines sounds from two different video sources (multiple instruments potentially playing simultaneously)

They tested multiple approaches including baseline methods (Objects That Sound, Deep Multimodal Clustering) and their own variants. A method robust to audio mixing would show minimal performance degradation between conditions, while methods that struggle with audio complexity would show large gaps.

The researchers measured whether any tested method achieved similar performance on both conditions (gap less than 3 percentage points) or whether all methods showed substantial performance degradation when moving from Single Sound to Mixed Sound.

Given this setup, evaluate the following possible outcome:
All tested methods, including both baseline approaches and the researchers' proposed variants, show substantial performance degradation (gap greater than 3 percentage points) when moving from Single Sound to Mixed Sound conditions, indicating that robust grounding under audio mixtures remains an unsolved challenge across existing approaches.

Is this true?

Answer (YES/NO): YES